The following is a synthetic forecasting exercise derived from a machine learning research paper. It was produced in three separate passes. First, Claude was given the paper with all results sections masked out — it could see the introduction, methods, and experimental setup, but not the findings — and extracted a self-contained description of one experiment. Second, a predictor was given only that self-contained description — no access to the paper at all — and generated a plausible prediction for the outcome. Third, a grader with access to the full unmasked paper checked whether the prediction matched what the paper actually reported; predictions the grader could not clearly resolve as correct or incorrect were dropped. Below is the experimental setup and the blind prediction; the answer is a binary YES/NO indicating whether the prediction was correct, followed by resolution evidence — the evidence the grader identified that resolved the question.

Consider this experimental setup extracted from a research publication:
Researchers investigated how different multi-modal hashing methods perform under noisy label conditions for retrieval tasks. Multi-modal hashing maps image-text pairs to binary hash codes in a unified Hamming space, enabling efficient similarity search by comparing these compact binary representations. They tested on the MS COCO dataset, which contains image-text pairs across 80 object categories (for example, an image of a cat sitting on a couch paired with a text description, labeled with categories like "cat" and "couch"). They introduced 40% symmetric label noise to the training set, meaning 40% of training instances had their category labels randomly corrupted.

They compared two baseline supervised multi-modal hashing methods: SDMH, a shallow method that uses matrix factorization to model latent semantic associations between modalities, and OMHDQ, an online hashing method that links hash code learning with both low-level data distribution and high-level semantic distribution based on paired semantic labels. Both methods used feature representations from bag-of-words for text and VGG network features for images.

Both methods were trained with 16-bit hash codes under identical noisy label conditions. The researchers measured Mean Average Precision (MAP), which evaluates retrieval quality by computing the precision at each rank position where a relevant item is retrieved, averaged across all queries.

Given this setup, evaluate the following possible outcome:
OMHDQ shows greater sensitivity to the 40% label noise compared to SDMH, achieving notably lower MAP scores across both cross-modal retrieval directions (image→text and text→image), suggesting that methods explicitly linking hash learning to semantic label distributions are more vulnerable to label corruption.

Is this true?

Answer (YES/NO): NO